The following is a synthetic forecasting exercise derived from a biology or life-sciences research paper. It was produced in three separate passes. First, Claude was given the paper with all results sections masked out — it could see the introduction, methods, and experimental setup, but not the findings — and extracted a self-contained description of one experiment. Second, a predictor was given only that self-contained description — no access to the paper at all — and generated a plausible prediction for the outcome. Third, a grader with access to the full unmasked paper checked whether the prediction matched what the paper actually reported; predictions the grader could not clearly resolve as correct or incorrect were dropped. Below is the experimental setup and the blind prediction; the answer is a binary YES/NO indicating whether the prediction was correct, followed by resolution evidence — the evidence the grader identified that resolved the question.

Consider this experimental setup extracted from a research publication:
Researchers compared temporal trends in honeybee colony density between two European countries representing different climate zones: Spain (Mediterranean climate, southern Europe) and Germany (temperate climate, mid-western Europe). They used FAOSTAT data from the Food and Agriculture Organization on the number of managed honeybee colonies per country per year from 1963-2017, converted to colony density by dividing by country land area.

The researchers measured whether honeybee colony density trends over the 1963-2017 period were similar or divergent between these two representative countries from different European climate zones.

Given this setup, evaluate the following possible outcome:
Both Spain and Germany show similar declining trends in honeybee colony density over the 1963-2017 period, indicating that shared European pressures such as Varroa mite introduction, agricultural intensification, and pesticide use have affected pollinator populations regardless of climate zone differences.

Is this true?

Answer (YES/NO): NO